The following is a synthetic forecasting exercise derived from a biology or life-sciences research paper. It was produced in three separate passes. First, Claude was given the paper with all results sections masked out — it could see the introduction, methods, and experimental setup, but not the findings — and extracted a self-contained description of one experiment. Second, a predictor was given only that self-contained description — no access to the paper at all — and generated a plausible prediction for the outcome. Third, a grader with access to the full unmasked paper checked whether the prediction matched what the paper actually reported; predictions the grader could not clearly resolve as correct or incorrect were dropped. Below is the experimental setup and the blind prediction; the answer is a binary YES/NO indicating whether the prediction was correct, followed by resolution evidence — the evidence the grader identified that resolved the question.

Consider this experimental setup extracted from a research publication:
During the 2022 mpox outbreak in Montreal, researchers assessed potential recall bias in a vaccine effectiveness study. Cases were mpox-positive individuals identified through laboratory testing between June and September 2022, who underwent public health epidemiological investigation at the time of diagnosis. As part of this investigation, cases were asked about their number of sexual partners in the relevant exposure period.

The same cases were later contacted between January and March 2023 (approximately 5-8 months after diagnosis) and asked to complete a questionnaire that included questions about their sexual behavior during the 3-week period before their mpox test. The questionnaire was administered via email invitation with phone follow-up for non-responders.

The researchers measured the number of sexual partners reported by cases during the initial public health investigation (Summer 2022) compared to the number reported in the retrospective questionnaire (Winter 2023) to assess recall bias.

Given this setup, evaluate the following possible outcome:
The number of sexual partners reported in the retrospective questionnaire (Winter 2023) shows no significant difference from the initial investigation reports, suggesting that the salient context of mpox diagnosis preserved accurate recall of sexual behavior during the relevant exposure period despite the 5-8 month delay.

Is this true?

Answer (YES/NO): NO